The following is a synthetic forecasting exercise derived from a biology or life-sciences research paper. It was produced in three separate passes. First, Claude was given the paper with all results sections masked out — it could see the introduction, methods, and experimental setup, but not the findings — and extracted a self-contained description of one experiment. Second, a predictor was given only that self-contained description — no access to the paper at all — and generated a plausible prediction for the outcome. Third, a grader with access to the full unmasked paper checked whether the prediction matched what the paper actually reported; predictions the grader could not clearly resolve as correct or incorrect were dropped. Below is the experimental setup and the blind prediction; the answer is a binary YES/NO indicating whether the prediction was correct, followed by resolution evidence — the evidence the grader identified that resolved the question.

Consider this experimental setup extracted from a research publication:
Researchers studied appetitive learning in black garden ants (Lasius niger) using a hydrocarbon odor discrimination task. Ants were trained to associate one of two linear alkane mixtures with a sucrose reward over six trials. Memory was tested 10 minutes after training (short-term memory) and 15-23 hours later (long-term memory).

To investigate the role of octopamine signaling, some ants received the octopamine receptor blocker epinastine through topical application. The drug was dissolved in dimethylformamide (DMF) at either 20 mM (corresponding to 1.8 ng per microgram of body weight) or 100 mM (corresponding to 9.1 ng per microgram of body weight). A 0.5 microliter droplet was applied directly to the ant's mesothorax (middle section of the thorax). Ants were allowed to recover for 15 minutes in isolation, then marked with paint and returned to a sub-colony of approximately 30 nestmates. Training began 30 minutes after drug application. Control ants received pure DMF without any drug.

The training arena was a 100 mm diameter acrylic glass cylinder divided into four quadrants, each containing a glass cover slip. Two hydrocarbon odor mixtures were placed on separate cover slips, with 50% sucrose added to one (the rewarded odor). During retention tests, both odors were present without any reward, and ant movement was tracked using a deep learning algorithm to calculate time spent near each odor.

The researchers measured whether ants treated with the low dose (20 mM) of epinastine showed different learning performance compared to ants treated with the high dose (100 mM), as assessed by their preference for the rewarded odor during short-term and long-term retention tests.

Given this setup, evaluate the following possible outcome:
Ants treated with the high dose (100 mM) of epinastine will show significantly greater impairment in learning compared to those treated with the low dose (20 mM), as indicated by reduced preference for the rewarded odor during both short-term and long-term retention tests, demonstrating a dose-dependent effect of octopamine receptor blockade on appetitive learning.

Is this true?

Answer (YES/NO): YES